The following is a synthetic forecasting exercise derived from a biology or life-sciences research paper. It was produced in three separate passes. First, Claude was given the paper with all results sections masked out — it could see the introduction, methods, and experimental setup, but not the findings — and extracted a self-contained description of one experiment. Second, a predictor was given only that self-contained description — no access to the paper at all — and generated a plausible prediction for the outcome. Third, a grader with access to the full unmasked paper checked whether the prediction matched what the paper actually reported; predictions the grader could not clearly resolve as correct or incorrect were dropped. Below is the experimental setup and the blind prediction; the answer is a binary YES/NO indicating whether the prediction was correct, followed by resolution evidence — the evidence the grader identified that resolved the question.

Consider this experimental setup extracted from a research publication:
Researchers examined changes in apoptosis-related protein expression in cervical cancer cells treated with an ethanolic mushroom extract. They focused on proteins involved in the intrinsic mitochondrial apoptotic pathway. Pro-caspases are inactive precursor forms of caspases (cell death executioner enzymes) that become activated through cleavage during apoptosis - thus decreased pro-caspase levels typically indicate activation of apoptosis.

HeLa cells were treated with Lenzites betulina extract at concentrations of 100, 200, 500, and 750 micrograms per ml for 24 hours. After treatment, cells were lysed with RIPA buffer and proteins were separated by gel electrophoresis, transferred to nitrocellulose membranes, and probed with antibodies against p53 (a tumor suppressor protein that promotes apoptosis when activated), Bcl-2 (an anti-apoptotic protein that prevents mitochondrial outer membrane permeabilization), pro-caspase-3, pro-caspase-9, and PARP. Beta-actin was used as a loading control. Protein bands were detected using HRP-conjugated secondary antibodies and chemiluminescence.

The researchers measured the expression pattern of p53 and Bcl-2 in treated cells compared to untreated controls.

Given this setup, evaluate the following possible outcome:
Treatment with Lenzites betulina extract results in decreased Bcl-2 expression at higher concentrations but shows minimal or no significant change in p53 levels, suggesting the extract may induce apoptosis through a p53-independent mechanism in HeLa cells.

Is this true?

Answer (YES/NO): NO